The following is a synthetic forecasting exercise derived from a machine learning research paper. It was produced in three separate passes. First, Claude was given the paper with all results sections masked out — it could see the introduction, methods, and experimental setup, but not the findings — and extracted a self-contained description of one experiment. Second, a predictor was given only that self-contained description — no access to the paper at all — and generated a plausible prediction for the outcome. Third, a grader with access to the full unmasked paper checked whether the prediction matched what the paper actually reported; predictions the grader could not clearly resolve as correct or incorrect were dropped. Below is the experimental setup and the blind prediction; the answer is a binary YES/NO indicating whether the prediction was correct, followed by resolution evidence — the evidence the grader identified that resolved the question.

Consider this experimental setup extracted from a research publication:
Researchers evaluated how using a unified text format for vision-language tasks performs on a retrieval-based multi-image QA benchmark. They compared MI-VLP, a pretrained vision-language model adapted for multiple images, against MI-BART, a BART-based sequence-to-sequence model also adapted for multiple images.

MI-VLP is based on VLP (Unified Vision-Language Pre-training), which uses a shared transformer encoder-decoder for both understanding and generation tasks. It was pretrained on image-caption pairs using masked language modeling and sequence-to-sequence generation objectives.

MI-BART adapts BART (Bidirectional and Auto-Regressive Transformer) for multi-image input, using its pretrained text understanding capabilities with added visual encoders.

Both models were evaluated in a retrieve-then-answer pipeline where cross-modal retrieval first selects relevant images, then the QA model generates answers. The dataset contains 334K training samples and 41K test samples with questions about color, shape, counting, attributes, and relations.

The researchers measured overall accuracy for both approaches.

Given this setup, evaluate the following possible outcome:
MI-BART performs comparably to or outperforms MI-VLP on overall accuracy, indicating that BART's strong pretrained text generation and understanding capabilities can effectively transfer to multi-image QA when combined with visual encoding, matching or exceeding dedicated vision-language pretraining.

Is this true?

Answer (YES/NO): YES